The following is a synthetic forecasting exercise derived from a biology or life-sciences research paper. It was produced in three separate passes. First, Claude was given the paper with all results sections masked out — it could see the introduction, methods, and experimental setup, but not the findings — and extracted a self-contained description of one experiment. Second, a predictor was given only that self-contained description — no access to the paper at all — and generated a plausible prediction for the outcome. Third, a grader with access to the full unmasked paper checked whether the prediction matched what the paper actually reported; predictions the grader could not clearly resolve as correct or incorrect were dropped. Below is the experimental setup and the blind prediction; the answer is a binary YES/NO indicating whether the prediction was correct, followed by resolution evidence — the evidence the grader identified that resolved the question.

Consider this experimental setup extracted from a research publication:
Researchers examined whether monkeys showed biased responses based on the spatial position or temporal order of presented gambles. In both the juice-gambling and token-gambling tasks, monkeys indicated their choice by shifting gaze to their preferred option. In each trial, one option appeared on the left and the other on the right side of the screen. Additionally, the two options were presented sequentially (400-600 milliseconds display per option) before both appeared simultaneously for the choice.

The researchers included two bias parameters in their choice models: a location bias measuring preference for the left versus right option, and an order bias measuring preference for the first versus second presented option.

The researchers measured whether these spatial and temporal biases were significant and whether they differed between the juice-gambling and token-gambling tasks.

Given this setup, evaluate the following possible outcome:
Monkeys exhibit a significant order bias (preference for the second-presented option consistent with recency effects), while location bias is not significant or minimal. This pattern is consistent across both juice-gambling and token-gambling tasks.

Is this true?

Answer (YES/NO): NO